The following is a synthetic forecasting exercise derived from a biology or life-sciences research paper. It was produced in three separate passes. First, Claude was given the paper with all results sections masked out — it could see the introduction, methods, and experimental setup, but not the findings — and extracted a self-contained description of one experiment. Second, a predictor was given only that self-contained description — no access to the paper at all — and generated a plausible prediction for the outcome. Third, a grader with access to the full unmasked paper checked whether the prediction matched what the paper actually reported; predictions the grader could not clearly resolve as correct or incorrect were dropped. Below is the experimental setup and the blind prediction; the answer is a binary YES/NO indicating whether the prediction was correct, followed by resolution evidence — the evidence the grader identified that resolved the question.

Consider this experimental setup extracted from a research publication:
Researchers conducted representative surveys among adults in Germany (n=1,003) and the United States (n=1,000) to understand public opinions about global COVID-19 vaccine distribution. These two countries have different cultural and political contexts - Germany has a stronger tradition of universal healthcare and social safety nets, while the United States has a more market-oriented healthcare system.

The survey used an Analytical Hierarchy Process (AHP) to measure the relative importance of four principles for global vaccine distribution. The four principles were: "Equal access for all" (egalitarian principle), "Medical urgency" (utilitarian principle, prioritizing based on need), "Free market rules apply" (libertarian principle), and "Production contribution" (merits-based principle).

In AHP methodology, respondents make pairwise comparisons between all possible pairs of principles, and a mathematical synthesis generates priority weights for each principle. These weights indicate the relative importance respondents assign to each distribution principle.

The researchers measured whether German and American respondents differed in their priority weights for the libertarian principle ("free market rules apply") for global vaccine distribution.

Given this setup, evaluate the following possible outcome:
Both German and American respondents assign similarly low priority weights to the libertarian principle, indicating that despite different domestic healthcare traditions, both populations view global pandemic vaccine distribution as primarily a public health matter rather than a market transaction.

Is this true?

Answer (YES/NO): NO